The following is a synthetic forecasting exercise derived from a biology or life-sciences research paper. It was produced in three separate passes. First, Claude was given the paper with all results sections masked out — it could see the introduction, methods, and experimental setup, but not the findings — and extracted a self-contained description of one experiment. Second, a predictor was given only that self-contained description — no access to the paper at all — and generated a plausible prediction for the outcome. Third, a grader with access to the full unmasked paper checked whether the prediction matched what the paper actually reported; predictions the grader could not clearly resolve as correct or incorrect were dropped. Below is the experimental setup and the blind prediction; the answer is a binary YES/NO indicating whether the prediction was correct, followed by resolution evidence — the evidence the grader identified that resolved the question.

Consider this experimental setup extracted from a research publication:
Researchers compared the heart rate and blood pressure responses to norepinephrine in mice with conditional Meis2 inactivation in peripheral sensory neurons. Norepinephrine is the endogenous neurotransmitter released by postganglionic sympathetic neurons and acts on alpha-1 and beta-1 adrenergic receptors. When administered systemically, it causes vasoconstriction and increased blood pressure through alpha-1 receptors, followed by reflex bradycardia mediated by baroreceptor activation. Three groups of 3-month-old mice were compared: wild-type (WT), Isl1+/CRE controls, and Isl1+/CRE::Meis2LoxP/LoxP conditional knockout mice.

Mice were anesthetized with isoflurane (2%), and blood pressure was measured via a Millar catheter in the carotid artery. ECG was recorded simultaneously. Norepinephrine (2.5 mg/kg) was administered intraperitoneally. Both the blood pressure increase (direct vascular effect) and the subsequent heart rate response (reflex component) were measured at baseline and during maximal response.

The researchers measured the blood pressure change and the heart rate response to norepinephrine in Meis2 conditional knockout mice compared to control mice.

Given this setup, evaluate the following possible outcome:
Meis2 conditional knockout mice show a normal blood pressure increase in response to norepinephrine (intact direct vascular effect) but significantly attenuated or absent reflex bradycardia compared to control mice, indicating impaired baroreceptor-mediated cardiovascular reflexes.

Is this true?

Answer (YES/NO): YES